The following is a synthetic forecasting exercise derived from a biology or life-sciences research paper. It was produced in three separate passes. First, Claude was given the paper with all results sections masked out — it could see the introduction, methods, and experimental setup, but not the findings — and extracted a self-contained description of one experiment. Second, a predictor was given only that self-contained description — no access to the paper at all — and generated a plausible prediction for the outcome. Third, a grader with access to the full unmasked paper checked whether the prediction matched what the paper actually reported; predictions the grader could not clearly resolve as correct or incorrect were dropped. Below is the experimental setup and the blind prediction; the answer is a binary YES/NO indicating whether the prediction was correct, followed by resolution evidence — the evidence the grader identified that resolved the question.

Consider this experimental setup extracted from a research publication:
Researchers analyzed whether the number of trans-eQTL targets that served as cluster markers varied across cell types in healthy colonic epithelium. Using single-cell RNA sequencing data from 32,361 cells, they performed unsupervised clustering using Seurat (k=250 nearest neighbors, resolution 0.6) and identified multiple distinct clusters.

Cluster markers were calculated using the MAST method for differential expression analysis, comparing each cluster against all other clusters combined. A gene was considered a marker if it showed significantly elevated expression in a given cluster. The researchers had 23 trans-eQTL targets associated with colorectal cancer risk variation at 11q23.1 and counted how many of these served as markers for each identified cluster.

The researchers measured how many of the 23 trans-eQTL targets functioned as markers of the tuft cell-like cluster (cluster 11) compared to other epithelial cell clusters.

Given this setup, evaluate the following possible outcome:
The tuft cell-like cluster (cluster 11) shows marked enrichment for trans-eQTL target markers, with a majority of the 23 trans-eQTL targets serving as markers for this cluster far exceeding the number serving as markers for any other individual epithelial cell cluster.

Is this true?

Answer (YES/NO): YES